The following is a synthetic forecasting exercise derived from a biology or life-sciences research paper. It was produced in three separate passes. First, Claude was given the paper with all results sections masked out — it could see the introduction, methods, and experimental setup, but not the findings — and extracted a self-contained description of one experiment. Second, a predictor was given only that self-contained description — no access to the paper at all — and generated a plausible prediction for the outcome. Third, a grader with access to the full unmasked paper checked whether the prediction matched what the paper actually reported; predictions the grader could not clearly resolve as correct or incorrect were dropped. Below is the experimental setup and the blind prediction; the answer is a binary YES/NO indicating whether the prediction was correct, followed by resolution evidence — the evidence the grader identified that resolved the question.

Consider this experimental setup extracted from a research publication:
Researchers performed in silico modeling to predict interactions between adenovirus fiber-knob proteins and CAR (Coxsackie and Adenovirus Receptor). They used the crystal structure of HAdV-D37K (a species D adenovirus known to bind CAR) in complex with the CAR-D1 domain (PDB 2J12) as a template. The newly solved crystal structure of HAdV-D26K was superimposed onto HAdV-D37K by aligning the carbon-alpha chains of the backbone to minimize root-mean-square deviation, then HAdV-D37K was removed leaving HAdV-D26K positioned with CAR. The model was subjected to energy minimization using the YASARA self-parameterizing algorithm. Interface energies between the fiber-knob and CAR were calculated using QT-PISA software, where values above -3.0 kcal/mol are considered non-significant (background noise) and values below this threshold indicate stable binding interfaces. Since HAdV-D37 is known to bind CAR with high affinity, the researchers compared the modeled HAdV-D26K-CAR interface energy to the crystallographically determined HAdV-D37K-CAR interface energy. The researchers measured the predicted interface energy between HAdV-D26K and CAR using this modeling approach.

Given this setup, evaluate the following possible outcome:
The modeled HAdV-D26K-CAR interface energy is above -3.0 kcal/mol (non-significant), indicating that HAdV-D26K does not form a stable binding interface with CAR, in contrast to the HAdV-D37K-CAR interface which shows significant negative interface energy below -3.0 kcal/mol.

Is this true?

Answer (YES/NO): NO